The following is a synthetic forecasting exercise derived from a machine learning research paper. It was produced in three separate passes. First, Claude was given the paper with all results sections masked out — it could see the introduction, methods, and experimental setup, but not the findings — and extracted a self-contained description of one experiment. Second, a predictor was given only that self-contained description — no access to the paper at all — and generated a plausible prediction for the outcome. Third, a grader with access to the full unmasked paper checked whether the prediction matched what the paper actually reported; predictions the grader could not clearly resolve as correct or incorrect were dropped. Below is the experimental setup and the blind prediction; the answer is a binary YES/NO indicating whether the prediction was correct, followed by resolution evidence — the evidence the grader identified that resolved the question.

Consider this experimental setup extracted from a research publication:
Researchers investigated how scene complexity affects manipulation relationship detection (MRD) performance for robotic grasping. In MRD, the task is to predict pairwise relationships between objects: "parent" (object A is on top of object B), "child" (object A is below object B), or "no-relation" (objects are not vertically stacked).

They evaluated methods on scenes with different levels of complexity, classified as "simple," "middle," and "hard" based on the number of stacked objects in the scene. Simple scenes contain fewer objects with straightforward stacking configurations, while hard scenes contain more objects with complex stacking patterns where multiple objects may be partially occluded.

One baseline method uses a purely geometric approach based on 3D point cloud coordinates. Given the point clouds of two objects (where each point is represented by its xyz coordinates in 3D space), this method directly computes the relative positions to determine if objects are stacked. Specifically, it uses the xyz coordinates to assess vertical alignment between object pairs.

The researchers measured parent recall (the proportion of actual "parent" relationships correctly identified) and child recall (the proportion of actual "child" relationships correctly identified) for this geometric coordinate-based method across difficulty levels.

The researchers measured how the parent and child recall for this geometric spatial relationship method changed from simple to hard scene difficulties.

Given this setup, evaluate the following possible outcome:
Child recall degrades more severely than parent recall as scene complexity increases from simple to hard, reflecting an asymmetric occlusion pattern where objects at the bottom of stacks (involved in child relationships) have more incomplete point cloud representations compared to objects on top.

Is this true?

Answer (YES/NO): NO